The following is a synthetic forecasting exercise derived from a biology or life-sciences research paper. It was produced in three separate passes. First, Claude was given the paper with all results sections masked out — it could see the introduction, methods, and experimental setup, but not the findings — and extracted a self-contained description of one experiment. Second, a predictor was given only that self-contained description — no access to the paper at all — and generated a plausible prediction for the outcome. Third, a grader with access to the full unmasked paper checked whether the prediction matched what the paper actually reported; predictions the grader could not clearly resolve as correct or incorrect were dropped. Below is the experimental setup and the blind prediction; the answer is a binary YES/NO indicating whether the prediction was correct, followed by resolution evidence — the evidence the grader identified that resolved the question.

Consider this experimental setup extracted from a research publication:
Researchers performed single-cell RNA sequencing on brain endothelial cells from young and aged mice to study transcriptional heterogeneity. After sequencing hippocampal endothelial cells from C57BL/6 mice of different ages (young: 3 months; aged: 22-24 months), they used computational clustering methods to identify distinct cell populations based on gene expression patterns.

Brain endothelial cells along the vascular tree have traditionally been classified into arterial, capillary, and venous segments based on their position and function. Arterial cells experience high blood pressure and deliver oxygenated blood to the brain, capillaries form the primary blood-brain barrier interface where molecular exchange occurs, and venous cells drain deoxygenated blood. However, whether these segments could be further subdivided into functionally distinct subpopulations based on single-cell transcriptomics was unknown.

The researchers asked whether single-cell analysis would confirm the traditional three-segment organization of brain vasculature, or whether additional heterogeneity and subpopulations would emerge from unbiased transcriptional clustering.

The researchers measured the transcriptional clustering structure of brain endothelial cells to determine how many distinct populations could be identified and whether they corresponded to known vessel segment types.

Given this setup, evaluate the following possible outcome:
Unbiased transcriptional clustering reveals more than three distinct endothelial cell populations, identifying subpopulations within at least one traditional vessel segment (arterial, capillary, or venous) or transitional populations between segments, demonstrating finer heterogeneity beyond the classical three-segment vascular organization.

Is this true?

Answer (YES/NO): NO